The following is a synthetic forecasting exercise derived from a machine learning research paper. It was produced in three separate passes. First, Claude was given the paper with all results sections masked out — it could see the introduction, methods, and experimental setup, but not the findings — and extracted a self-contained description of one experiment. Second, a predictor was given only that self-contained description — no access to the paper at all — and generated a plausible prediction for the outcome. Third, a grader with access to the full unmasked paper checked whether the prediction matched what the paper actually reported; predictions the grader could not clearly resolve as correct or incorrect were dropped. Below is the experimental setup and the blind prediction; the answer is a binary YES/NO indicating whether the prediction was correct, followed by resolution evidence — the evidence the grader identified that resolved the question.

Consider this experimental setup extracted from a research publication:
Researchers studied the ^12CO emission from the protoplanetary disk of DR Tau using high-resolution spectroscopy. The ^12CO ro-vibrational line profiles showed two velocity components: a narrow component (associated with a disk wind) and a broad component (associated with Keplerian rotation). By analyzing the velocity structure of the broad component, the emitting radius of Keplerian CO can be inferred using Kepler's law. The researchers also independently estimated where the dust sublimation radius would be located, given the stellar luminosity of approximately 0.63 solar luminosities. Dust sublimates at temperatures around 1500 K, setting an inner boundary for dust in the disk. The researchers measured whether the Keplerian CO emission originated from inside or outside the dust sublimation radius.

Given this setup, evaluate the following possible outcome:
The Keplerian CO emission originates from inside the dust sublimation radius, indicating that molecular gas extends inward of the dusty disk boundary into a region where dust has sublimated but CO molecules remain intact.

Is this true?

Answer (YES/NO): YES